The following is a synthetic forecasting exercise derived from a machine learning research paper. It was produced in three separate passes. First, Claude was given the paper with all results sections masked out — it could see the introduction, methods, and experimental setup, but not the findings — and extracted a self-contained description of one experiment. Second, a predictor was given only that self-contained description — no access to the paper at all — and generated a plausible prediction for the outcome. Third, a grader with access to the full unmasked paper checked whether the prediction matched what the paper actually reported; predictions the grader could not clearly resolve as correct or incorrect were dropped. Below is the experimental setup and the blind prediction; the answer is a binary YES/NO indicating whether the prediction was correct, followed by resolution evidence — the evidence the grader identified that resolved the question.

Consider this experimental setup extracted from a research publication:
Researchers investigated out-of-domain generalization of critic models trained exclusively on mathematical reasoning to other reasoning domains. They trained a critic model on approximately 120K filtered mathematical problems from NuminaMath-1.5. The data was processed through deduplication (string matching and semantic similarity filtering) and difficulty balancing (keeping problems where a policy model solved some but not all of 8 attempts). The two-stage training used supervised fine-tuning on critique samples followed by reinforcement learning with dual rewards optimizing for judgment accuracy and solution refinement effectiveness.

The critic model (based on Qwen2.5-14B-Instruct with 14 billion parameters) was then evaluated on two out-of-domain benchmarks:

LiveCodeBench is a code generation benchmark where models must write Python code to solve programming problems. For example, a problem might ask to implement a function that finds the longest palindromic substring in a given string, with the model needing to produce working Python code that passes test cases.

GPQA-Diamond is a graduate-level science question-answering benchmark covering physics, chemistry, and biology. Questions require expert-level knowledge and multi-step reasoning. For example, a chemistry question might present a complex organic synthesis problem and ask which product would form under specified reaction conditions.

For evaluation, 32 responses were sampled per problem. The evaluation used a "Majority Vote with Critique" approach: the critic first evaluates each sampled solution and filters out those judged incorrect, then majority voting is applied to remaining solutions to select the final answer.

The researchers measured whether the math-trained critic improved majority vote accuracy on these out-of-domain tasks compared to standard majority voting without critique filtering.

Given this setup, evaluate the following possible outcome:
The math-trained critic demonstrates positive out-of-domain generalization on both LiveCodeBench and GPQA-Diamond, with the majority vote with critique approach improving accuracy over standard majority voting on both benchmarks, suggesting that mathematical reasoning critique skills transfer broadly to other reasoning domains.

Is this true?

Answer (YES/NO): NO